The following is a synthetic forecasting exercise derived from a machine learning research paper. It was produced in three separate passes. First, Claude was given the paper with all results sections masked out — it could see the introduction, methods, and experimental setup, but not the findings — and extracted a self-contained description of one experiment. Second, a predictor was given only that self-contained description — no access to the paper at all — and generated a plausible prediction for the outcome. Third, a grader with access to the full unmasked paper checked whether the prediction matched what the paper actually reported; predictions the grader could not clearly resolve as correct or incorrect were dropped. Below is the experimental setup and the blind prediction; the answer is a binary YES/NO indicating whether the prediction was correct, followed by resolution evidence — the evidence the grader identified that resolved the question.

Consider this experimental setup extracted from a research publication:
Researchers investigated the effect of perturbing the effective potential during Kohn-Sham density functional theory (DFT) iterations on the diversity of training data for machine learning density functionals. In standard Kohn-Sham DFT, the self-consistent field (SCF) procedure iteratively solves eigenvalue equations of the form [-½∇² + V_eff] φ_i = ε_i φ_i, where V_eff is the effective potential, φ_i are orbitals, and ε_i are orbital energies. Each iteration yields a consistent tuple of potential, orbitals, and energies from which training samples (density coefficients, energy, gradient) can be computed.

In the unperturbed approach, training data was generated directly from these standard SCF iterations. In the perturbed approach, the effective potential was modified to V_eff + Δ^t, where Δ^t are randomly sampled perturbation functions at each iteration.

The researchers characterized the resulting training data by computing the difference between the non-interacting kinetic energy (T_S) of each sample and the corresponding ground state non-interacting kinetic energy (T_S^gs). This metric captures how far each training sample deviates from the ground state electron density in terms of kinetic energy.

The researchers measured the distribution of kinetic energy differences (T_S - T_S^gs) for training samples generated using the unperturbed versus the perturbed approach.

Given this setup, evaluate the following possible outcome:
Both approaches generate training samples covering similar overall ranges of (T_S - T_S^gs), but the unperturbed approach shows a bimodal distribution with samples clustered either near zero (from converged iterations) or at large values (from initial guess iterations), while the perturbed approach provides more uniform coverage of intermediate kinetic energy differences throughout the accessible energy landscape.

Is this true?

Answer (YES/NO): NO